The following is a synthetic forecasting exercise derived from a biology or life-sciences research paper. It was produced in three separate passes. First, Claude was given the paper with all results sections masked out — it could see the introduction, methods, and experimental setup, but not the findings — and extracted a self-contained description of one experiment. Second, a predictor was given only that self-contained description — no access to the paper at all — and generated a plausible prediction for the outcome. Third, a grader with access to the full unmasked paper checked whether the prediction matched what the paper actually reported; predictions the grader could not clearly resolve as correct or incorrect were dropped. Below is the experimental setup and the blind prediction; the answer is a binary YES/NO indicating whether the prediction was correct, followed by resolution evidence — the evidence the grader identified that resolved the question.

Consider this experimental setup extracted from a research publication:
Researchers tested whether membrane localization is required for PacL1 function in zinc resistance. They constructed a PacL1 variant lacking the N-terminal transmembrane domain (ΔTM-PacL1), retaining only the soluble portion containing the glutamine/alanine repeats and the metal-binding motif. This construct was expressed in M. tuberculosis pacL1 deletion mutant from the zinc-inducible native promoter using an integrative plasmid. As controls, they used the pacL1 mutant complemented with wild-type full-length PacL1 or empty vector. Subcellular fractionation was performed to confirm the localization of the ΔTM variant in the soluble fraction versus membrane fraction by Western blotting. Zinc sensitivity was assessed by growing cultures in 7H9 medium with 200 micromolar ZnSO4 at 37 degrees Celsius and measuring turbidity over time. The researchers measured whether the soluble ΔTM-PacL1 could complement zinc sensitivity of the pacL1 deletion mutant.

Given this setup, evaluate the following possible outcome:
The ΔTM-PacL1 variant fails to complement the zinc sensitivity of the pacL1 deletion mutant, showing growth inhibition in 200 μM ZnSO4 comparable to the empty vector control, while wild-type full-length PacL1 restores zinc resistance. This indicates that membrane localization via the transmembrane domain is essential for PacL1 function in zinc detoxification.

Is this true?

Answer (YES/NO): YES